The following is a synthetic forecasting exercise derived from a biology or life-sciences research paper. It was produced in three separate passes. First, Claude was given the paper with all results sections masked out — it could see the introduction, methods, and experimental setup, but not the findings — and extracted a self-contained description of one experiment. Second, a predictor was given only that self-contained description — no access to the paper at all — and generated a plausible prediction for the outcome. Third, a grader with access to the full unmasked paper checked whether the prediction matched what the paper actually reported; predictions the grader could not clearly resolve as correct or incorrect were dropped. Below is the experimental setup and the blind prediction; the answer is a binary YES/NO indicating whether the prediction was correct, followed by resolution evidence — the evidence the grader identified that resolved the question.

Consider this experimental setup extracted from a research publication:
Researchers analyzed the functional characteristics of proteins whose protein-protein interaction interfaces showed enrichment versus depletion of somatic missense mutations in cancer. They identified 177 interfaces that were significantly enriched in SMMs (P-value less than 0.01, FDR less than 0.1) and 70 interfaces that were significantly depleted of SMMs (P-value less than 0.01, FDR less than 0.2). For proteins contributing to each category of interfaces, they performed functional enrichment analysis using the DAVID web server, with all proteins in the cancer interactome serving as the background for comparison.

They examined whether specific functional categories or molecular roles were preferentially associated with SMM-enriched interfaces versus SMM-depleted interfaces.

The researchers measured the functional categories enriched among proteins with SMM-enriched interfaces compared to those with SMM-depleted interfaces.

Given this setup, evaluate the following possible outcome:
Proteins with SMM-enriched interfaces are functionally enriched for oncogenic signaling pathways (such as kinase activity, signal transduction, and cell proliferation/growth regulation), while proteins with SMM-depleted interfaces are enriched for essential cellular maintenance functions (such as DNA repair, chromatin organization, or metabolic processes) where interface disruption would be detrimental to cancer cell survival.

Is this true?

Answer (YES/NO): YES